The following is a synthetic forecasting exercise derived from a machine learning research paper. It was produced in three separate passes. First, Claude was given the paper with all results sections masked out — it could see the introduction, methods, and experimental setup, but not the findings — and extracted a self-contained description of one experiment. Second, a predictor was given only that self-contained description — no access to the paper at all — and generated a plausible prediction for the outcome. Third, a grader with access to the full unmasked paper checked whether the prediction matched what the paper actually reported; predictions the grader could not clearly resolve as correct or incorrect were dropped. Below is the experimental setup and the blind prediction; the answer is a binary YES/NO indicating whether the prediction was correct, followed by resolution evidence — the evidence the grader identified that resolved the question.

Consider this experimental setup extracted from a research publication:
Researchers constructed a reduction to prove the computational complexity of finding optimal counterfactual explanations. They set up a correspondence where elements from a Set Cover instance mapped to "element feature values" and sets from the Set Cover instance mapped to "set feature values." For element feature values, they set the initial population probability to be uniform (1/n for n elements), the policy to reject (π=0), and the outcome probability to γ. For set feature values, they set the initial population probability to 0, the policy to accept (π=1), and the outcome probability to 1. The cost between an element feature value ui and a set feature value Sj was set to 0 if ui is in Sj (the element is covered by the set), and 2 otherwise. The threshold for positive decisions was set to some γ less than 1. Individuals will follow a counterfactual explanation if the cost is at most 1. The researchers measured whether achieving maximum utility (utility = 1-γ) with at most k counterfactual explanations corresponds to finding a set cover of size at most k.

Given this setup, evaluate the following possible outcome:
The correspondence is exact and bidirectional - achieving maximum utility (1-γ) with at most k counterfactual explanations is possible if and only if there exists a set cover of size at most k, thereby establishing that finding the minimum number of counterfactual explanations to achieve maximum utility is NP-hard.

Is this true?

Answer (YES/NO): YES